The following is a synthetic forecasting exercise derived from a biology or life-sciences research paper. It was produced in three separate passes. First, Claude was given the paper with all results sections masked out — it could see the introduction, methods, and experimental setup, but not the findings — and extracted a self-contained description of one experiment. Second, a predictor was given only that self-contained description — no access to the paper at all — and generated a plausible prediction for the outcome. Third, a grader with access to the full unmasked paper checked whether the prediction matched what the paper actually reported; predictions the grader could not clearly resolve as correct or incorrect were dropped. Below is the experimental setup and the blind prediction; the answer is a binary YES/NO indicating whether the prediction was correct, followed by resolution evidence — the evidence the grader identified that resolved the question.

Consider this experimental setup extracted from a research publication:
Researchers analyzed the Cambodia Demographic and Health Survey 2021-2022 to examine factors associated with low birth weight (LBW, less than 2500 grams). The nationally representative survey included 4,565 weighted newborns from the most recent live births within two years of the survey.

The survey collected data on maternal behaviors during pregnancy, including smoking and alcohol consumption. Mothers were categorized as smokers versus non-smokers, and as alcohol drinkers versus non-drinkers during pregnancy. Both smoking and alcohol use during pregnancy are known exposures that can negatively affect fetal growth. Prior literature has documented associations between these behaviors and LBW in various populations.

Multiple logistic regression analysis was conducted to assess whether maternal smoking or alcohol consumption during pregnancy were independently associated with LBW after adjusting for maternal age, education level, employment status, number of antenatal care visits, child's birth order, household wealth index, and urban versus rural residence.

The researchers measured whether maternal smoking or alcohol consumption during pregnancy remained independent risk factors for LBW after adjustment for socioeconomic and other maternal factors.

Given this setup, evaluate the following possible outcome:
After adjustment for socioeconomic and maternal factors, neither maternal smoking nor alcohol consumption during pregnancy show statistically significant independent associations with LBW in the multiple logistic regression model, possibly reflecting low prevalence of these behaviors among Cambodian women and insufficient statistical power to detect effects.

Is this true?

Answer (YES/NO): YES